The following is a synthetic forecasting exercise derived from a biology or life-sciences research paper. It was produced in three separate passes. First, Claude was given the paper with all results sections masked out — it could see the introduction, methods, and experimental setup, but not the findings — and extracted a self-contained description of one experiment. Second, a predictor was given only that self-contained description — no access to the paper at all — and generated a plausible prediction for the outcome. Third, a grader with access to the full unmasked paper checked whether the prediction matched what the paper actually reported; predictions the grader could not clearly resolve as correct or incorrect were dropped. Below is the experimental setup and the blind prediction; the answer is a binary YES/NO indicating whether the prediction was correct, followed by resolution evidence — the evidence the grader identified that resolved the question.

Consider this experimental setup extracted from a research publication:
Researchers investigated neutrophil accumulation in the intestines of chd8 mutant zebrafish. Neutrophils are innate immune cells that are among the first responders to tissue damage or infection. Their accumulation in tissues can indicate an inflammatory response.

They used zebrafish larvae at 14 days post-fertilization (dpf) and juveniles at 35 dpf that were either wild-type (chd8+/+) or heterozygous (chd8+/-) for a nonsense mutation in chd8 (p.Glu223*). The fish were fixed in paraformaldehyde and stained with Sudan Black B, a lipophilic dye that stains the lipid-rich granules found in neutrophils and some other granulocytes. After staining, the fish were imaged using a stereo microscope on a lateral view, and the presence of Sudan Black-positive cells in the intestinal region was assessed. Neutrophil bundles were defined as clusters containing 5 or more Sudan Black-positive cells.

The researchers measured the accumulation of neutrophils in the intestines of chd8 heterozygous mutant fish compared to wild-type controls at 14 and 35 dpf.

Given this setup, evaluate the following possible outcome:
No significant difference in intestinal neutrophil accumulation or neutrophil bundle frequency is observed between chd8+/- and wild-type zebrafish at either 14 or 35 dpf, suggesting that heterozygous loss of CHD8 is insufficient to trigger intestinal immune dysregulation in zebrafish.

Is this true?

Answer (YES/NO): NO